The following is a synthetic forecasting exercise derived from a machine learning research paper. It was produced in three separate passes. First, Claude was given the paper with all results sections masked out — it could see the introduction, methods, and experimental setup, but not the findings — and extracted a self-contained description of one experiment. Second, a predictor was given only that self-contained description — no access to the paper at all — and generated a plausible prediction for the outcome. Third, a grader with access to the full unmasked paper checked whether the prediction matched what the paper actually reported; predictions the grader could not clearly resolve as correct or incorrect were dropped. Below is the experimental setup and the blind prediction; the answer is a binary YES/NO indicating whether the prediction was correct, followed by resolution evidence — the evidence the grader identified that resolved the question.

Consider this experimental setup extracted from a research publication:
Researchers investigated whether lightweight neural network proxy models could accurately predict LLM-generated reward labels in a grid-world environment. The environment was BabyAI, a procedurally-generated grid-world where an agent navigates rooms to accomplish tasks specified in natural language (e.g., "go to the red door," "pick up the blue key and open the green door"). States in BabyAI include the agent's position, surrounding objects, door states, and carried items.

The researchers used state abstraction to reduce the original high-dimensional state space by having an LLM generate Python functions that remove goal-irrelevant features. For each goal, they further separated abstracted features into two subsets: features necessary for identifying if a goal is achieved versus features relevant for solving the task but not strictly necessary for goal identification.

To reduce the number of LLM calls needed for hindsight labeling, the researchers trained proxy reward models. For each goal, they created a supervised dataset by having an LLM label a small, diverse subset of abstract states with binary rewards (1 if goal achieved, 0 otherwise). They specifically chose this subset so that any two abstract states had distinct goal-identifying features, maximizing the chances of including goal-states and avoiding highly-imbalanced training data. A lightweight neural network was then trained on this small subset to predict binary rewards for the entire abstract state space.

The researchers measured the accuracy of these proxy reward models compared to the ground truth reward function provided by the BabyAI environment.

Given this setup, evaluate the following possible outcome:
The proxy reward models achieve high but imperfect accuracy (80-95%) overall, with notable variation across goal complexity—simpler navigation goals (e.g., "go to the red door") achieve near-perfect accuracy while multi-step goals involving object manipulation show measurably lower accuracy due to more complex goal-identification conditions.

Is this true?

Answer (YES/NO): NO